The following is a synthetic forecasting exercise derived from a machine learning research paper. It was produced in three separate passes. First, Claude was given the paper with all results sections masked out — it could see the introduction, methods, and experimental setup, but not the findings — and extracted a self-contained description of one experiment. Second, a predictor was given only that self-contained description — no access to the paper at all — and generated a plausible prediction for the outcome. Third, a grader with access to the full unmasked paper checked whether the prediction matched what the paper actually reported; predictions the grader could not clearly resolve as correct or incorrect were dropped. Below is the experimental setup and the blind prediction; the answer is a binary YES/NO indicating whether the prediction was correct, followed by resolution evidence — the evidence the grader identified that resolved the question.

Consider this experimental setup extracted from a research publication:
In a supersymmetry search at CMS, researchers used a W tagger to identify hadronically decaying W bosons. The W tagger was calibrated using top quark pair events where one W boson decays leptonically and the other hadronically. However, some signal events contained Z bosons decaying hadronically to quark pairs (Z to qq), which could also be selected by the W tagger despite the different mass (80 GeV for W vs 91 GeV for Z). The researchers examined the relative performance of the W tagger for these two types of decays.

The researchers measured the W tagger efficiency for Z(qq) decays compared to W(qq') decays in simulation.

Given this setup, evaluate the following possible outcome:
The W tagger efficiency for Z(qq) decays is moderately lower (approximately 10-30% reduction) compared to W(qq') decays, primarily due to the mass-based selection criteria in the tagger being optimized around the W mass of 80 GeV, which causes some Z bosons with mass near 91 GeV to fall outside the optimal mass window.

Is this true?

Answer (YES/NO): NO